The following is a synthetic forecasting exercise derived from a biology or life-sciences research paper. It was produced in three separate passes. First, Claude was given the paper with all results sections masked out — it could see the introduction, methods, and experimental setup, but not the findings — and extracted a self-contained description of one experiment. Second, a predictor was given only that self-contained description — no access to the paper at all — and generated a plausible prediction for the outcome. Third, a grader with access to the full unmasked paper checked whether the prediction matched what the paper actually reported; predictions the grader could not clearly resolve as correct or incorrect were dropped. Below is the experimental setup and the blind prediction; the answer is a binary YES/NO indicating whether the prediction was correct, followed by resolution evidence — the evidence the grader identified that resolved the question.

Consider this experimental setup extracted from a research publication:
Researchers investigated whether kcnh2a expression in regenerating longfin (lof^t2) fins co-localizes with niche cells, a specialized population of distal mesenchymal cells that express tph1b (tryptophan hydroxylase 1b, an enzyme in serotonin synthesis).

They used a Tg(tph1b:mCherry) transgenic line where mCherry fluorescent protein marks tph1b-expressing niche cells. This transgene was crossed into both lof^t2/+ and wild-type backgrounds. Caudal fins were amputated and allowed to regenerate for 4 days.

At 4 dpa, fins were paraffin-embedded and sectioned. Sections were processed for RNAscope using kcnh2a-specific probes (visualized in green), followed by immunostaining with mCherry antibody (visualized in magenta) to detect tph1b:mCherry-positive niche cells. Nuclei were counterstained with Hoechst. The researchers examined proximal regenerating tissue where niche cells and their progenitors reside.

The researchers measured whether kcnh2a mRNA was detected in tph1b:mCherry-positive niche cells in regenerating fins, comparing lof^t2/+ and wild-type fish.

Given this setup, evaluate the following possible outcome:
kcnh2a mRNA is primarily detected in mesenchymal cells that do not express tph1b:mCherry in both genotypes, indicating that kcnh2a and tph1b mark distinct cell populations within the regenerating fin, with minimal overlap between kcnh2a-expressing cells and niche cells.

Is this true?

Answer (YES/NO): NO